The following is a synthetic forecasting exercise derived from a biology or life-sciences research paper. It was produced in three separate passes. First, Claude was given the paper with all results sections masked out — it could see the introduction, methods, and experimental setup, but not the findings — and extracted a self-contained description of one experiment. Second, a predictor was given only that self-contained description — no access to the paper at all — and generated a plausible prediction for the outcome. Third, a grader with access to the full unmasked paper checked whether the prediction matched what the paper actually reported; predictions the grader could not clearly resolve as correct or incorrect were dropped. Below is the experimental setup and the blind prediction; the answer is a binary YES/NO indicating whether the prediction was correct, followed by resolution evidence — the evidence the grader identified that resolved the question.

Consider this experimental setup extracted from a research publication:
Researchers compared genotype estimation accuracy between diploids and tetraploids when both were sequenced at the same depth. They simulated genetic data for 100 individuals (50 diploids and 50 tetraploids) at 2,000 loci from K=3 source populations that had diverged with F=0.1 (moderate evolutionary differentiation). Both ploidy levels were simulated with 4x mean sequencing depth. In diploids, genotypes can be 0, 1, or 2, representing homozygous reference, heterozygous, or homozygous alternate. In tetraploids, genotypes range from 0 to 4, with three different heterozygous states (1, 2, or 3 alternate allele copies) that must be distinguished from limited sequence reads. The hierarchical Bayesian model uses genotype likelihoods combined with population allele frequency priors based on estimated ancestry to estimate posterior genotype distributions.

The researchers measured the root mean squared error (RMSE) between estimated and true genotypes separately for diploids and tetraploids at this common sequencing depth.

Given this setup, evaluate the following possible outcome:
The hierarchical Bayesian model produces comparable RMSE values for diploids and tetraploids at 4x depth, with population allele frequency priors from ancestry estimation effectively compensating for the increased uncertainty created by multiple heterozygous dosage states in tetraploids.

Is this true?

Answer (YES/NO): NO